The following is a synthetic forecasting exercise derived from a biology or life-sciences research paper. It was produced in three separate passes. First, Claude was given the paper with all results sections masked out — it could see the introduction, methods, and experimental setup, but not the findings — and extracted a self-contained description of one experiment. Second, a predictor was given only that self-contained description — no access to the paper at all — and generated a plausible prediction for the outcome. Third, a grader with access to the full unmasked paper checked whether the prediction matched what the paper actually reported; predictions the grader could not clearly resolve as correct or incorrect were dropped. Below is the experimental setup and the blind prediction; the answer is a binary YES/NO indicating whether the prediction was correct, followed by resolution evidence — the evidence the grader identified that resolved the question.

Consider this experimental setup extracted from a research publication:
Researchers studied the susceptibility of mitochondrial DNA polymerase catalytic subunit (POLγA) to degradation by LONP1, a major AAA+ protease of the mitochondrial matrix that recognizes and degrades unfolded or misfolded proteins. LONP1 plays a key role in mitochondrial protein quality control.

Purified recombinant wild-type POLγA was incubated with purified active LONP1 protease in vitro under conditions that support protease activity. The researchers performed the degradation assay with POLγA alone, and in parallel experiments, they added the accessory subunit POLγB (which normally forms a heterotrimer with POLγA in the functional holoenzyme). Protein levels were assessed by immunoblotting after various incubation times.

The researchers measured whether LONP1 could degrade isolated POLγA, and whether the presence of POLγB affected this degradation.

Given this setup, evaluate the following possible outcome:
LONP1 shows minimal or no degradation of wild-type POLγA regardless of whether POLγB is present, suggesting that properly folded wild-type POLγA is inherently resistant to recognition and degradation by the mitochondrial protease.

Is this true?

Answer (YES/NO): NO